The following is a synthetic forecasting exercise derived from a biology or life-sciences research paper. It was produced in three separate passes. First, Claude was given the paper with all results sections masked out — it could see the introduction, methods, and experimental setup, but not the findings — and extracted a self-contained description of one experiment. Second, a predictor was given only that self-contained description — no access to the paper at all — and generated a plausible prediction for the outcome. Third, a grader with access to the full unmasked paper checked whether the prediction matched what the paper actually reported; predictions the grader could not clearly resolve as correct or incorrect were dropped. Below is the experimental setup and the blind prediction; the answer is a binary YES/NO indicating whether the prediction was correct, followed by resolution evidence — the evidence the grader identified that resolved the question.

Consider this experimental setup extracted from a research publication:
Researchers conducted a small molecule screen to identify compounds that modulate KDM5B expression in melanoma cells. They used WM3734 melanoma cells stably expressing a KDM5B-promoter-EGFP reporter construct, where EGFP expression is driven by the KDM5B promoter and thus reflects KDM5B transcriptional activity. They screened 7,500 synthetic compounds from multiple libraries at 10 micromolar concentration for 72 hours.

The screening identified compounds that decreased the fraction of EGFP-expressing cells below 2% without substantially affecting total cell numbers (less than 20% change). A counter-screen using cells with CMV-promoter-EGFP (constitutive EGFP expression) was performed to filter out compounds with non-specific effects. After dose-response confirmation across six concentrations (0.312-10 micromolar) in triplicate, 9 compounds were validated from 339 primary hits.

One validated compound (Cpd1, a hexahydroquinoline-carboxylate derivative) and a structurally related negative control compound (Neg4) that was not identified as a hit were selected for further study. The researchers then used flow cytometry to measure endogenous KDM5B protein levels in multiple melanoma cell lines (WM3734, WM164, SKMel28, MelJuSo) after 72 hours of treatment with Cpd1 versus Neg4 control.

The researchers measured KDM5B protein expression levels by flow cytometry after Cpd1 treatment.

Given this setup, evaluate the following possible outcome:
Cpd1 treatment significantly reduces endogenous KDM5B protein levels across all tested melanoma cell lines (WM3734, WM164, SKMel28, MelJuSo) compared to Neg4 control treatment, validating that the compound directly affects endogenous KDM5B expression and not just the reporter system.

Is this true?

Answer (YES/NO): NO